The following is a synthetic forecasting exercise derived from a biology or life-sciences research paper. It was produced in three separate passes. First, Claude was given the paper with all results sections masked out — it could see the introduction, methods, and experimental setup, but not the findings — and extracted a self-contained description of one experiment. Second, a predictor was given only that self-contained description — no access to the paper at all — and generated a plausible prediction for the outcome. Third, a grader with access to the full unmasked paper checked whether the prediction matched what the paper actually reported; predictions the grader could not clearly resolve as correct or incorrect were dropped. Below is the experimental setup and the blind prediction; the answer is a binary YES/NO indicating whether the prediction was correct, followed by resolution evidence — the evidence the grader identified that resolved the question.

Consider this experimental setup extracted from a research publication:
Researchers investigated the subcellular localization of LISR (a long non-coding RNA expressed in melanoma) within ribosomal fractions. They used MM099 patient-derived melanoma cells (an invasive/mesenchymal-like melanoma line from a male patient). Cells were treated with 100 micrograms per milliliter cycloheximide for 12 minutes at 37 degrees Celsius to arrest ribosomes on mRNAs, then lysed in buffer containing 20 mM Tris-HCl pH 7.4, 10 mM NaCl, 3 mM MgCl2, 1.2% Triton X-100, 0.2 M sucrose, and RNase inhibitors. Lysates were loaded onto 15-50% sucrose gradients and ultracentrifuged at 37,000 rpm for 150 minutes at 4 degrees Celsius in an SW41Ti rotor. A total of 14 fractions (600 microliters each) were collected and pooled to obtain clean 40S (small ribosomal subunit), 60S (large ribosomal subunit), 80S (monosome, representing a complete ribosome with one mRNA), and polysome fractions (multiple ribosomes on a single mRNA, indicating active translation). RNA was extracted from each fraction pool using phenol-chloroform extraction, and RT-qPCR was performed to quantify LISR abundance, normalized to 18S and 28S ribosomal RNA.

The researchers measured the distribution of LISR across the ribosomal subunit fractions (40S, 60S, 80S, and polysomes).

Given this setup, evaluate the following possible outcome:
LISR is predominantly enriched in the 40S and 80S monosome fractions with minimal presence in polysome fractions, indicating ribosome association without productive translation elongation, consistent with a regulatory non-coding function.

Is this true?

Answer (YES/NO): NO